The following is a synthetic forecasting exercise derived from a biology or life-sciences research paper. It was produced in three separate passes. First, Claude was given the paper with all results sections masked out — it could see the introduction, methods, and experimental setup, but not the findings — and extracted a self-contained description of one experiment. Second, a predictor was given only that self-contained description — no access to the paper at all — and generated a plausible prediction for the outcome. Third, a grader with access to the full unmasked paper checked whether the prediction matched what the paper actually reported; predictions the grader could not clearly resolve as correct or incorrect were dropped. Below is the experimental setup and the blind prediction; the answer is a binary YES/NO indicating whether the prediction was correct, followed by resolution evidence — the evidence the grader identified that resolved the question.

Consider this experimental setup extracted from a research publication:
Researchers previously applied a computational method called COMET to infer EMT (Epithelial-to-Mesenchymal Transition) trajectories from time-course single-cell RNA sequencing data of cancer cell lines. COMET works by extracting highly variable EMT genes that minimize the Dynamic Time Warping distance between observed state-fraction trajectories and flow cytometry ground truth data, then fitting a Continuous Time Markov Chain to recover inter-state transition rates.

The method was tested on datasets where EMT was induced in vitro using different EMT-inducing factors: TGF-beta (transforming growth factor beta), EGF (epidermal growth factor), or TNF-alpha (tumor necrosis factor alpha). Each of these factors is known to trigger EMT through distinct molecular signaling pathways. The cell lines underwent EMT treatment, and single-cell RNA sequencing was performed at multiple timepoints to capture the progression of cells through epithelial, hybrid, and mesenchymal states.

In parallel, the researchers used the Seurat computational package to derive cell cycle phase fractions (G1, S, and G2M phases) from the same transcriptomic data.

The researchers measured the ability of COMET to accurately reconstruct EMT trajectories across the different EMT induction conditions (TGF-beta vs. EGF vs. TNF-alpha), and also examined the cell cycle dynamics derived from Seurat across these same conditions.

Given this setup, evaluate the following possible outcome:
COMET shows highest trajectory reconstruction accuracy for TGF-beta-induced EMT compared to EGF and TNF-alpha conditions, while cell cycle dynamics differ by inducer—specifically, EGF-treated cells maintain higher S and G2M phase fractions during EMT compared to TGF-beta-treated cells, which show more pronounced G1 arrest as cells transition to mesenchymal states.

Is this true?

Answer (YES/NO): NO